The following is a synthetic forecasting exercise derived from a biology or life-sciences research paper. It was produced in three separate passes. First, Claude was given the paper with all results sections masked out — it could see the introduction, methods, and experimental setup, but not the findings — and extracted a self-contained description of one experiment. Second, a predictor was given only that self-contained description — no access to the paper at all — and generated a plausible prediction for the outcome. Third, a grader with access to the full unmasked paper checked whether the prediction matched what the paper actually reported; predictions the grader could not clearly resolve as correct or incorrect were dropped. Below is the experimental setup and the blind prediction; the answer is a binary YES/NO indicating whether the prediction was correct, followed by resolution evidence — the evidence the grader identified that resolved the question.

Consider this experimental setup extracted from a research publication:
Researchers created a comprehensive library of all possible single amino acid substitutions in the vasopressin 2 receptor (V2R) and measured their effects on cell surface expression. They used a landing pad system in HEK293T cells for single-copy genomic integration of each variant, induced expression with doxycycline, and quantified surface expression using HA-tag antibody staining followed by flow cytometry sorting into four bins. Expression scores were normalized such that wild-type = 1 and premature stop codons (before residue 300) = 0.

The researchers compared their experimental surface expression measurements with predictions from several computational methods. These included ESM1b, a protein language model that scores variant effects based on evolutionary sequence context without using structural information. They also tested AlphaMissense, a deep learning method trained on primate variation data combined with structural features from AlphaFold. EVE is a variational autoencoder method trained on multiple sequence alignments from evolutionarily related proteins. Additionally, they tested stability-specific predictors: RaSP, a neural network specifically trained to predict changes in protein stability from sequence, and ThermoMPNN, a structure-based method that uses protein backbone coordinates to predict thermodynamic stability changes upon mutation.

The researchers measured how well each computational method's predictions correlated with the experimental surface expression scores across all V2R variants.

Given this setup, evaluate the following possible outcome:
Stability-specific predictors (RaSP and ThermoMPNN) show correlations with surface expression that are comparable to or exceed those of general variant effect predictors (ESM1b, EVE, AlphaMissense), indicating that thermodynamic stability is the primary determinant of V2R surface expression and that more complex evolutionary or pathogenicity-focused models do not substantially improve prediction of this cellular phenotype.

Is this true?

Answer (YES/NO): NO